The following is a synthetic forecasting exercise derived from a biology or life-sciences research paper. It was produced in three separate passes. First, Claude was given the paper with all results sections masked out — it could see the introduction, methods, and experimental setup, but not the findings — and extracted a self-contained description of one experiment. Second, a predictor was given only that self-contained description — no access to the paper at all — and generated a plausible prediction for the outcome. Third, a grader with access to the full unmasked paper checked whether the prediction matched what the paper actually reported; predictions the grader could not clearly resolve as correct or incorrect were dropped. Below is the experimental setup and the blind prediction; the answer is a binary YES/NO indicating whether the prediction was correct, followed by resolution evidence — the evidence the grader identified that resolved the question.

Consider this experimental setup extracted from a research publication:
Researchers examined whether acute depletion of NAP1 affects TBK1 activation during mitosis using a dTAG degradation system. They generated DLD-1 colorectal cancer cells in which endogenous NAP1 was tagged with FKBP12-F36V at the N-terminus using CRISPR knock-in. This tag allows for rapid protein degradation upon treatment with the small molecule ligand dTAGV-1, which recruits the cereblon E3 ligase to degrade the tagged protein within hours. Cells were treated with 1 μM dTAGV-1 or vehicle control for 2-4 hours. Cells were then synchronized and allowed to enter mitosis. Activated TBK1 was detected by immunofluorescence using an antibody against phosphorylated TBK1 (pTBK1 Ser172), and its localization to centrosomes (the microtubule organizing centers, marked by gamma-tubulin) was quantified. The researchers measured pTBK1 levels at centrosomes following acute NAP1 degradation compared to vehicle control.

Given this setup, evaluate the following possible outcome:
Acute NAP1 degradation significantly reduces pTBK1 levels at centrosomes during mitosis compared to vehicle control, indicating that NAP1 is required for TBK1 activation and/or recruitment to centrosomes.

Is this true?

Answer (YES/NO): YES